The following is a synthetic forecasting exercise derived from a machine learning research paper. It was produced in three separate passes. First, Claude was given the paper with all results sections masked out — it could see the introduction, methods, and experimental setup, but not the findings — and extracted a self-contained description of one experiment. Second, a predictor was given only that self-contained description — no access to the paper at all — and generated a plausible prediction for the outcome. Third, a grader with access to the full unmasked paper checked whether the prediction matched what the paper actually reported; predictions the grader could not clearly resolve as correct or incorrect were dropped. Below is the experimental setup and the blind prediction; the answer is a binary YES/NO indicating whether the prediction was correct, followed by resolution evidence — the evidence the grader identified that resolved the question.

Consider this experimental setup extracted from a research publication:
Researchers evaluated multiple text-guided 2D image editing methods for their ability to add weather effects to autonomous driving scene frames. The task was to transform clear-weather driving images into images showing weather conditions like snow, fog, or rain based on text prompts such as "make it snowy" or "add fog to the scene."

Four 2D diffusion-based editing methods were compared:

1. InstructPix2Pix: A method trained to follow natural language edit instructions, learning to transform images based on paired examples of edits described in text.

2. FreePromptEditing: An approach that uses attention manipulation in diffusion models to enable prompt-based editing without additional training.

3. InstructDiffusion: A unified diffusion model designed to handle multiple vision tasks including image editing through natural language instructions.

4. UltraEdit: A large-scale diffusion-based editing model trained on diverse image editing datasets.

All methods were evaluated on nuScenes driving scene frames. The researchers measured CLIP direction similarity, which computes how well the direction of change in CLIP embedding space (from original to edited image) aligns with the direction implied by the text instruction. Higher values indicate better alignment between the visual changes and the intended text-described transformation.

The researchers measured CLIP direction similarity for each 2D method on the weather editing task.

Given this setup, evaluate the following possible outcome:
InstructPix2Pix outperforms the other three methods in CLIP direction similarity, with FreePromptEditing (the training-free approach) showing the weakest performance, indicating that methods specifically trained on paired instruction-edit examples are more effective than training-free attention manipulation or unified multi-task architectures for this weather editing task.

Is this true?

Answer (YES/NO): NO